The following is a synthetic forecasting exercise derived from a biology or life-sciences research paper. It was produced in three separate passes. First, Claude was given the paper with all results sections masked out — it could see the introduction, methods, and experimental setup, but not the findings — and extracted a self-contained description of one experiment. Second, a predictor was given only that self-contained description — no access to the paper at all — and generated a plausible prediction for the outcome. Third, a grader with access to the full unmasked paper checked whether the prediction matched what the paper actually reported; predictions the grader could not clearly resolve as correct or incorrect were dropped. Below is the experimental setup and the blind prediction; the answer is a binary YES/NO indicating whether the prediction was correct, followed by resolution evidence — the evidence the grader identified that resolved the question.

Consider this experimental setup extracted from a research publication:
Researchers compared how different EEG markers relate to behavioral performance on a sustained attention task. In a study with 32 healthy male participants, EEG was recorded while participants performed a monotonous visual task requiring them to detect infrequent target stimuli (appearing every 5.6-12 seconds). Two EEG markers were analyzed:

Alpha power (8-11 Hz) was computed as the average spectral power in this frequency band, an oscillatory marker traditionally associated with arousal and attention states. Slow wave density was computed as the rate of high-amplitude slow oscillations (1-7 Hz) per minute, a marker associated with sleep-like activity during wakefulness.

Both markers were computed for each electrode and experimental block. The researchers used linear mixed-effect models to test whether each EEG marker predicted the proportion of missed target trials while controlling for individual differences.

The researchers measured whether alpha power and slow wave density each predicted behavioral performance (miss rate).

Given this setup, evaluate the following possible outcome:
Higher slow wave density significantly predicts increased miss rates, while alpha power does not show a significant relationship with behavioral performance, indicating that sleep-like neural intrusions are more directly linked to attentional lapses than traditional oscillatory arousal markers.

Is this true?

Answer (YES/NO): NO